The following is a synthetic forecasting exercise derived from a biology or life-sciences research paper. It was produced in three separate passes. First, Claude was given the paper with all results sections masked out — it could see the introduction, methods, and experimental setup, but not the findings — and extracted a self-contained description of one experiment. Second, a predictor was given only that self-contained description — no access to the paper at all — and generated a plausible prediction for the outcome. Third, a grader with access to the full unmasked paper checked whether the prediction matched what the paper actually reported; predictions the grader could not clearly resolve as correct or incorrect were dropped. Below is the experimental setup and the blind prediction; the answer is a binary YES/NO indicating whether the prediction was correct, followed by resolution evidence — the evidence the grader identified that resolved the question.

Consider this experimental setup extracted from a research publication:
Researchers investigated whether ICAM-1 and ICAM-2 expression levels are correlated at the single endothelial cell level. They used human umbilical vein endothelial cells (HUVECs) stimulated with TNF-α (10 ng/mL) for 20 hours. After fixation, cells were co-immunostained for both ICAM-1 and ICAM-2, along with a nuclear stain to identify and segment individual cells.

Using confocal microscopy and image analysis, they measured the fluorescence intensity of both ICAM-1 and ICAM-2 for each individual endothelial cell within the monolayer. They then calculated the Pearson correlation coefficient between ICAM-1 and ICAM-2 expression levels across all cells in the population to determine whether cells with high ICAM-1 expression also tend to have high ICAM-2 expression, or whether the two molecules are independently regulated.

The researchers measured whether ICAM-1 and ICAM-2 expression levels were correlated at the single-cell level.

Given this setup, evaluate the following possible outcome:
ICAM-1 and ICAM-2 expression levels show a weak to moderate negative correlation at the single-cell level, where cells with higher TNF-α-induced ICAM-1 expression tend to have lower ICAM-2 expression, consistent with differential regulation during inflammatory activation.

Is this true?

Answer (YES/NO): NO